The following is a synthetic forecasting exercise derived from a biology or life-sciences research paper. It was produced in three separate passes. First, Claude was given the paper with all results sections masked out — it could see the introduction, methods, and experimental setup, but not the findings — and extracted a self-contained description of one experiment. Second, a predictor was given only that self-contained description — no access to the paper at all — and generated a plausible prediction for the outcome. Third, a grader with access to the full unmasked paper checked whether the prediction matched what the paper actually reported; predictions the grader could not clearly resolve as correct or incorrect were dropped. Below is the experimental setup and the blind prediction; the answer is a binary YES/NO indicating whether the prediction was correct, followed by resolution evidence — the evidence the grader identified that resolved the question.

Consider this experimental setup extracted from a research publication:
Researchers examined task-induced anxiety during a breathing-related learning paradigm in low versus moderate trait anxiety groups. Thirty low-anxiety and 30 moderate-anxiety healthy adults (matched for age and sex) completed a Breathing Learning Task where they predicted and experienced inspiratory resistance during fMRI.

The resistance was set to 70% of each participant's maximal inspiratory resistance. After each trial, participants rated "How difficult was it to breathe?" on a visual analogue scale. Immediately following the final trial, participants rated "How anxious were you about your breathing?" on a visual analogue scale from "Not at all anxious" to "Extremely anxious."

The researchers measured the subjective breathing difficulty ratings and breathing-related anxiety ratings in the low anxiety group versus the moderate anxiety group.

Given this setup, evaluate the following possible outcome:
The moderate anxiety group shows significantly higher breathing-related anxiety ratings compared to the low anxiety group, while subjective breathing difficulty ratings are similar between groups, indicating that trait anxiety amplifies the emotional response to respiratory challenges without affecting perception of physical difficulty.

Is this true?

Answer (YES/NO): YES